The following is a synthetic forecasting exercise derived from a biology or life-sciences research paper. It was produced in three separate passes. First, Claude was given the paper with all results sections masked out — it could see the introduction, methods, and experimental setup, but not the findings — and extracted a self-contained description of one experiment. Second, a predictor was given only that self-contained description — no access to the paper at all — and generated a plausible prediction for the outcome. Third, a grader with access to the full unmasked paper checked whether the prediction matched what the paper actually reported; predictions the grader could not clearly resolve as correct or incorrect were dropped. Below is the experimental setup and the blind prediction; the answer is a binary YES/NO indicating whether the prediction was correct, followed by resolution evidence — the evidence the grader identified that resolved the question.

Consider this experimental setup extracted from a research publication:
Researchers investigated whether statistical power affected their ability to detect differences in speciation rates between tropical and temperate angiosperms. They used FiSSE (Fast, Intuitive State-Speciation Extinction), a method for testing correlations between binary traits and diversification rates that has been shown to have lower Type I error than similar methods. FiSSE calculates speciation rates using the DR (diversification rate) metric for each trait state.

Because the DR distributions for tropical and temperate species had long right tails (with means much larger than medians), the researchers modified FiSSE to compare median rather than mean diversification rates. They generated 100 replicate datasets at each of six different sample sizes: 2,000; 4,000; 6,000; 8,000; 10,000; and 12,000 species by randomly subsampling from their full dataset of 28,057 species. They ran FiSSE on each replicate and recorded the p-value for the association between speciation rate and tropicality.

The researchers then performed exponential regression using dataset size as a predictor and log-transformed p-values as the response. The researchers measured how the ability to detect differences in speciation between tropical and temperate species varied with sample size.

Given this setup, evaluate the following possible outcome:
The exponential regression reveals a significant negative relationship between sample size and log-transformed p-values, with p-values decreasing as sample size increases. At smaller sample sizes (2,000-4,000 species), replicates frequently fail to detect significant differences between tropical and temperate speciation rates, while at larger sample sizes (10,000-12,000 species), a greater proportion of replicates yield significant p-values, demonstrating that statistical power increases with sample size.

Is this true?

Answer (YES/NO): NO